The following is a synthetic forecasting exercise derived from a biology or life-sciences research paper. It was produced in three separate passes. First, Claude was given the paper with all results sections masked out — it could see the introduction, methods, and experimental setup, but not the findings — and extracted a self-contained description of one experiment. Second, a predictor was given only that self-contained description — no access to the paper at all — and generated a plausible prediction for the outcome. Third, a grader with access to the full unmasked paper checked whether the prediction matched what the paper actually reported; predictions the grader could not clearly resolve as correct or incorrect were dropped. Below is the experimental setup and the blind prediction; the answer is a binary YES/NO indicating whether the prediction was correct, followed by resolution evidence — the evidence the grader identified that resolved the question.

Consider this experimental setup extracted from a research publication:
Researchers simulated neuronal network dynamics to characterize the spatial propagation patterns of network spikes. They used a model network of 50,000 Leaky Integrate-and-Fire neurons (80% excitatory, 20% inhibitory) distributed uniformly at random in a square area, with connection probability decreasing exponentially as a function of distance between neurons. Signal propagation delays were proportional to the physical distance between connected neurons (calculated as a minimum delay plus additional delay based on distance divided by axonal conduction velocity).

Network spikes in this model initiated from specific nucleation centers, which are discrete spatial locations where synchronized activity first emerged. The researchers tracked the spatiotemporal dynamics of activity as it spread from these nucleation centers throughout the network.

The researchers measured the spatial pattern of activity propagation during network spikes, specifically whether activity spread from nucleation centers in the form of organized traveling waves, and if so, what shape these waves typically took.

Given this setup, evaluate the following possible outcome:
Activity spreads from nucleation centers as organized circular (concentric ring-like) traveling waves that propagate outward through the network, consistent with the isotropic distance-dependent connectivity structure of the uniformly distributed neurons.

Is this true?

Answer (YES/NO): YES